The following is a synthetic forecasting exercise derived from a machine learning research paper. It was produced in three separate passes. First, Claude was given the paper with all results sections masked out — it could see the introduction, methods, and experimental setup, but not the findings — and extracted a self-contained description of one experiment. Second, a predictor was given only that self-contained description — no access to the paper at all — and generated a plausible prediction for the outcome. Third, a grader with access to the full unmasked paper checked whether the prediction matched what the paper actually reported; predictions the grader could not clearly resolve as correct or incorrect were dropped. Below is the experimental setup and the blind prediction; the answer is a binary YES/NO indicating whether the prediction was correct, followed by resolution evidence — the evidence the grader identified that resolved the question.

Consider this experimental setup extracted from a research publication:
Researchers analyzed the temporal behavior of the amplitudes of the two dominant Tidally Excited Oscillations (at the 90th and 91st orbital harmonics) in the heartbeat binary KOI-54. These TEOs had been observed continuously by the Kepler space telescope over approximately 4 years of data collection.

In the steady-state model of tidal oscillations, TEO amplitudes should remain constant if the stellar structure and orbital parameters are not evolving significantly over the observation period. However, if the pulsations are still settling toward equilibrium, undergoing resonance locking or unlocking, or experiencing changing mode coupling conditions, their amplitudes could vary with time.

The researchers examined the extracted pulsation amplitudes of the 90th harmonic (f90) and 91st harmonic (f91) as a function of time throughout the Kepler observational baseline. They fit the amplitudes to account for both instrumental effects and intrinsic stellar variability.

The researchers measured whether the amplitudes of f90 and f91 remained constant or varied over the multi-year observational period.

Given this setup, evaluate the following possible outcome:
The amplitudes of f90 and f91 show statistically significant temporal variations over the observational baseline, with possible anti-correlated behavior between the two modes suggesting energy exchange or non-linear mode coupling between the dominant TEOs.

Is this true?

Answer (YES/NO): NO